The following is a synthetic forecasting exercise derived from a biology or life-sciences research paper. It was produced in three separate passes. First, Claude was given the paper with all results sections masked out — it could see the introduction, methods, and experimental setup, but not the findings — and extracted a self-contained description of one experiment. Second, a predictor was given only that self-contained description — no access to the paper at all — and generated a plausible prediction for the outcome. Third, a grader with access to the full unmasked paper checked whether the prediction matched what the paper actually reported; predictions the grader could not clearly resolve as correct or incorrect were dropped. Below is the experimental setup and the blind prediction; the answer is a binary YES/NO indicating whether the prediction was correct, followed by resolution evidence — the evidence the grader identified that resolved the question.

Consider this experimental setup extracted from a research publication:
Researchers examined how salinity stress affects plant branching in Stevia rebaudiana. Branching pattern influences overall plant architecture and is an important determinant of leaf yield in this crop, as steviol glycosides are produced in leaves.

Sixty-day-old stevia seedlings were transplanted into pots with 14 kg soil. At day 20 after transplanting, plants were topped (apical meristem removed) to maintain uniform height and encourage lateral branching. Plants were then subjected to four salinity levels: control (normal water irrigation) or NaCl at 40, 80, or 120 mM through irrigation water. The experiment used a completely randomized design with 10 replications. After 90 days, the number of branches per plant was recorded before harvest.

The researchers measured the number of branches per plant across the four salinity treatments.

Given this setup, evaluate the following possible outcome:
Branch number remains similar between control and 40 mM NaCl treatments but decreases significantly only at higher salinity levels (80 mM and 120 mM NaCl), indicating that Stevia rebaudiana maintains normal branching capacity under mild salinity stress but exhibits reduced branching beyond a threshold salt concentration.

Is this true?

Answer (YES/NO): YES